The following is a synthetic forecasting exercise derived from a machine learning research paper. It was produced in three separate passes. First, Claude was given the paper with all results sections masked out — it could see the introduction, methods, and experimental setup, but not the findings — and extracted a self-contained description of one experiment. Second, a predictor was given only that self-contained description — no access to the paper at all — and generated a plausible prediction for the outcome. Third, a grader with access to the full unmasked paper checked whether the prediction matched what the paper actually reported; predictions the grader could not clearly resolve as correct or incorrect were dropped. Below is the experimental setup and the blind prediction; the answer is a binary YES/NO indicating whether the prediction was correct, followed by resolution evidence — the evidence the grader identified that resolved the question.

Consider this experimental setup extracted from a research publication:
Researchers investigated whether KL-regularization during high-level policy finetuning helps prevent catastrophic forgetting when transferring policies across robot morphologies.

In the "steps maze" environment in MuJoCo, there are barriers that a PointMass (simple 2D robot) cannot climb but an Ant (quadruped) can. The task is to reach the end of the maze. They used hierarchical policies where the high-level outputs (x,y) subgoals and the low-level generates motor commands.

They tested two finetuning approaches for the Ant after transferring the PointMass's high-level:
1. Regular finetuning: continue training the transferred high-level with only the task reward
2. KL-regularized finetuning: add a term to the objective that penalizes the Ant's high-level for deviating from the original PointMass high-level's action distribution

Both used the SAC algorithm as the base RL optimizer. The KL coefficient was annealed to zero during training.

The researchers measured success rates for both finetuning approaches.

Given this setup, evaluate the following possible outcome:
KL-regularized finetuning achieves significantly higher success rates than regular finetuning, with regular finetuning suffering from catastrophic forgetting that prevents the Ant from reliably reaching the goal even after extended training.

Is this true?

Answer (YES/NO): NO